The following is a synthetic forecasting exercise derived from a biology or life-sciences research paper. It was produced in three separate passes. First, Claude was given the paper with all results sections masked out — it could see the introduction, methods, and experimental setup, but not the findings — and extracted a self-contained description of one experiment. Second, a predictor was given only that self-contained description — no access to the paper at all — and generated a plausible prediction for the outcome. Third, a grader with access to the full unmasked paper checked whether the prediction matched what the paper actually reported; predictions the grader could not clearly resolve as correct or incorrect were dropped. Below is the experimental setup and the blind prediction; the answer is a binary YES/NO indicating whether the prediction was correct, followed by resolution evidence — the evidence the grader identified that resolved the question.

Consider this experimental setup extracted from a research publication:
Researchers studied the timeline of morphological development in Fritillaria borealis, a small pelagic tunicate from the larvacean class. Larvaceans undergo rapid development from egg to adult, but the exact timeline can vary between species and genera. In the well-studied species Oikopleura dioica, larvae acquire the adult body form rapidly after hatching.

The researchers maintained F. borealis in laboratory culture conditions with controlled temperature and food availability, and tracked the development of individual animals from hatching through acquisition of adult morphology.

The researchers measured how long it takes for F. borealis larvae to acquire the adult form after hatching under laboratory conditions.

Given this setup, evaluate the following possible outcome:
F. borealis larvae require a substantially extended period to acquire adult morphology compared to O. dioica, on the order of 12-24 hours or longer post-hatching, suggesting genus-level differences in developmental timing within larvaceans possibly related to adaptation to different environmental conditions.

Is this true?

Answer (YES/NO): NO